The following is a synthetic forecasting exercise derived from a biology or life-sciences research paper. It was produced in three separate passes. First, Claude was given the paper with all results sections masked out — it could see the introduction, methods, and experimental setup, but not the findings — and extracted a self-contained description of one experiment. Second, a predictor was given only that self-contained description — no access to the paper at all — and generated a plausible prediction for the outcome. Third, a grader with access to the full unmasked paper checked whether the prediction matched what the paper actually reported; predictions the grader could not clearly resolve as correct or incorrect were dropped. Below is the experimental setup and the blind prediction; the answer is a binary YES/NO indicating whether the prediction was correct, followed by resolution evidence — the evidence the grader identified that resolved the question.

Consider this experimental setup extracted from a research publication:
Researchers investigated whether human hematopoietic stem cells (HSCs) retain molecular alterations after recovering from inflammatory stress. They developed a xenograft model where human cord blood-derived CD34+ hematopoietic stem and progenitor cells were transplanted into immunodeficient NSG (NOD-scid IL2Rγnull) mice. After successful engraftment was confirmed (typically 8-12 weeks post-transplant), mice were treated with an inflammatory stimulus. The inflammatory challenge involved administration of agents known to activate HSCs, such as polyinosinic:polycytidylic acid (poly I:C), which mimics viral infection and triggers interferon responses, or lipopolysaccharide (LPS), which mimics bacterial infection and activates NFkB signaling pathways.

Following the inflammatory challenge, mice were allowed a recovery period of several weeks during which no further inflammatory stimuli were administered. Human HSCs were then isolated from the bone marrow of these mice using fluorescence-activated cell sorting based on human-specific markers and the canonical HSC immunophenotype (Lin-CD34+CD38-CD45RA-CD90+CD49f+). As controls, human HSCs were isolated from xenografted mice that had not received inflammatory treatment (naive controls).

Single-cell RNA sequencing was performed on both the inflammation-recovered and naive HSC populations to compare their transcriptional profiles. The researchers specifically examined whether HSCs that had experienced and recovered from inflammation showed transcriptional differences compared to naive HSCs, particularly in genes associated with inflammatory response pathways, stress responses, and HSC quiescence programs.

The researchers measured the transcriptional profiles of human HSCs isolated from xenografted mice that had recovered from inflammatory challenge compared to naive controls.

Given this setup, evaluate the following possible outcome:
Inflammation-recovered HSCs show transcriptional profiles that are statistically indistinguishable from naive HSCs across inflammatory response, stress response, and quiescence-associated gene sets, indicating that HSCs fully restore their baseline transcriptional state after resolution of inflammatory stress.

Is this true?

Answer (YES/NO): NO